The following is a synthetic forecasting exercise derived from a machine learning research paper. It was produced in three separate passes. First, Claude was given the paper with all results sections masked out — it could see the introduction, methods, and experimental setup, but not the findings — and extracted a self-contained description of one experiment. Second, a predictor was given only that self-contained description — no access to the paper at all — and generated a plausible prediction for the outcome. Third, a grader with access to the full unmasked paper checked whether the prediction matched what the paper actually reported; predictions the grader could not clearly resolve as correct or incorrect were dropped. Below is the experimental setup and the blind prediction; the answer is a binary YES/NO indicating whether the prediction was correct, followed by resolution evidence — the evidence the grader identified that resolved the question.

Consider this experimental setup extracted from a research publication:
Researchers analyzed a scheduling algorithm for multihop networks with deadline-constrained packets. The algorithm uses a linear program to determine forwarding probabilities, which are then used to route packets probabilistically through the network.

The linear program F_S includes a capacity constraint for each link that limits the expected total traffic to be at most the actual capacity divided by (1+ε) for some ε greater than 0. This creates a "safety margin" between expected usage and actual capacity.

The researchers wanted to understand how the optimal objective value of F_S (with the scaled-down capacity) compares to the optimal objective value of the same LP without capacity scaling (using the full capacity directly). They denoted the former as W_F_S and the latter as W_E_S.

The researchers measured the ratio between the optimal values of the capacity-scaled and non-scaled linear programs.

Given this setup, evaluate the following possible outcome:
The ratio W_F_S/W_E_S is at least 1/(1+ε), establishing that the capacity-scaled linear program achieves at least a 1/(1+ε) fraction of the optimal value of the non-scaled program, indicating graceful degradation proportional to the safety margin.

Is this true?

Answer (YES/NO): YES